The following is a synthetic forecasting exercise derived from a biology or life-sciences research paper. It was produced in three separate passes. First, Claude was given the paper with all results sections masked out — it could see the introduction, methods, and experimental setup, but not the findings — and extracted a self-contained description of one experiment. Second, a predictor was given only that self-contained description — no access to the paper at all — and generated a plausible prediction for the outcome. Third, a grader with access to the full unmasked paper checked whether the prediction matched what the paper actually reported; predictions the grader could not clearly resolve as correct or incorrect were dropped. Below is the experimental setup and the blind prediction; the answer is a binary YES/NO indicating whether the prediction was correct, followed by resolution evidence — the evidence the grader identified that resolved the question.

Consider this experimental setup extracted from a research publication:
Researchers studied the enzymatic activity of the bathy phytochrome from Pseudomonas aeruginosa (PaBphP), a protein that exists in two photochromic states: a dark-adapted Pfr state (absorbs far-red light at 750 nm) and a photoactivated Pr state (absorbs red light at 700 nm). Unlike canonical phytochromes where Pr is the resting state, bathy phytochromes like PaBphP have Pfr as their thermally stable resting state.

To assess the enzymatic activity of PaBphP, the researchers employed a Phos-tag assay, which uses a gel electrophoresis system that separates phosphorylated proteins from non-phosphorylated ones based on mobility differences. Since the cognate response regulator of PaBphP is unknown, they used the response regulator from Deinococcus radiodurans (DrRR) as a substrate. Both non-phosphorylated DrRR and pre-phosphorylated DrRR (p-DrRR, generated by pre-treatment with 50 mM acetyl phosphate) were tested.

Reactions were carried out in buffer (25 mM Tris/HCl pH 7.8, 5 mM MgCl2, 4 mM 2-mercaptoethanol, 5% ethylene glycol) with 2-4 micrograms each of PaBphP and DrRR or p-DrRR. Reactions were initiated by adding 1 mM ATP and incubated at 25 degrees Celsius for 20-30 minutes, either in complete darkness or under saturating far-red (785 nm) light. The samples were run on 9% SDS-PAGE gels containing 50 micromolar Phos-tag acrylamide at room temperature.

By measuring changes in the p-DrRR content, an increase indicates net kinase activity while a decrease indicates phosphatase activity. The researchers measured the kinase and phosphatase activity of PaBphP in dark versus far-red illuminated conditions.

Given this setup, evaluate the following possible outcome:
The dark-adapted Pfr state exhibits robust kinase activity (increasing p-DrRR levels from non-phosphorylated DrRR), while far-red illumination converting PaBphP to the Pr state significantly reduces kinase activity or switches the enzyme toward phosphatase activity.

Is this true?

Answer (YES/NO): NO